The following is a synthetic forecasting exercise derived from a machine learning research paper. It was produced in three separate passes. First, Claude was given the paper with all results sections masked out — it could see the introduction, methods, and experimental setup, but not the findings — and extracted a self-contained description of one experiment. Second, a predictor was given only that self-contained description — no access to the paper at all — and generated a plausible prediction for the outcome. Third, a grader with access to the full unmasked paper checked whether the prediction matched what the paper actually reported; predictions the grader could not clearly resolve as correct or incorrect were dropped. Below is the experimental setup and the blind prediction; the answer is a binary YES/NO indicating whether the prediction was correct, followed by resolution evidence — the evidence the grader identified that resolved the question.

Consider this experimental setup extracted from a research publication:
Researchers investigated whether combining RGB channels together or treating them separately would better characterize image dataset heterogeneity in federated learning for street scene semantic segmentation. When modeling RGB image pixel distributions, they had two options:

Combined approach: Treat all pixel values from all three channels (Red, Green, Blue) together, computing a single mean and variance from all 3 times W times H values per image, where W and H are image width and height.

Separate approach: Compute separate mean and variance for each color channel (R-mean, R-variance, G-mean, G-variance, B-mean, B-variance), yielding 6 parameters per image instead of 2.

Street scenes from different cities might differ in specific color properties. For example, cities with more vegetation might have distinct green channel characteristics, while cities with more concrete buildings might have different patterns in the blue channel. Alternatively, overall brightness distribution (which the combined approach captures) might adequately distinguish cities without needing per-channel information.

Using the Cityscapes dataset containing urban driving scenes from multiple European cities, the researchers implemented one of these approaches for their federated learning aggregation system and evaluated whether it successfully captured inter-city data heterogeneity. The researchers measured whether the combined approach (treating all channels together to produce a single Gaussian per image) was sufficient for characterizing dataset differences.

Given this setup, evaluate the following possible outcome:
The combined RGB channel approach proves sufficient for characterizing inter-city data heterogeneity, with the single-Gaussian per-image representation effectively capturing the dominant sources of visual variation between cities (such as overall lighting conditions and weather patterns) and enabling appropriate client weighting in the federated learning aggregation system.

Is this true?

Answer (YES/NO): YES